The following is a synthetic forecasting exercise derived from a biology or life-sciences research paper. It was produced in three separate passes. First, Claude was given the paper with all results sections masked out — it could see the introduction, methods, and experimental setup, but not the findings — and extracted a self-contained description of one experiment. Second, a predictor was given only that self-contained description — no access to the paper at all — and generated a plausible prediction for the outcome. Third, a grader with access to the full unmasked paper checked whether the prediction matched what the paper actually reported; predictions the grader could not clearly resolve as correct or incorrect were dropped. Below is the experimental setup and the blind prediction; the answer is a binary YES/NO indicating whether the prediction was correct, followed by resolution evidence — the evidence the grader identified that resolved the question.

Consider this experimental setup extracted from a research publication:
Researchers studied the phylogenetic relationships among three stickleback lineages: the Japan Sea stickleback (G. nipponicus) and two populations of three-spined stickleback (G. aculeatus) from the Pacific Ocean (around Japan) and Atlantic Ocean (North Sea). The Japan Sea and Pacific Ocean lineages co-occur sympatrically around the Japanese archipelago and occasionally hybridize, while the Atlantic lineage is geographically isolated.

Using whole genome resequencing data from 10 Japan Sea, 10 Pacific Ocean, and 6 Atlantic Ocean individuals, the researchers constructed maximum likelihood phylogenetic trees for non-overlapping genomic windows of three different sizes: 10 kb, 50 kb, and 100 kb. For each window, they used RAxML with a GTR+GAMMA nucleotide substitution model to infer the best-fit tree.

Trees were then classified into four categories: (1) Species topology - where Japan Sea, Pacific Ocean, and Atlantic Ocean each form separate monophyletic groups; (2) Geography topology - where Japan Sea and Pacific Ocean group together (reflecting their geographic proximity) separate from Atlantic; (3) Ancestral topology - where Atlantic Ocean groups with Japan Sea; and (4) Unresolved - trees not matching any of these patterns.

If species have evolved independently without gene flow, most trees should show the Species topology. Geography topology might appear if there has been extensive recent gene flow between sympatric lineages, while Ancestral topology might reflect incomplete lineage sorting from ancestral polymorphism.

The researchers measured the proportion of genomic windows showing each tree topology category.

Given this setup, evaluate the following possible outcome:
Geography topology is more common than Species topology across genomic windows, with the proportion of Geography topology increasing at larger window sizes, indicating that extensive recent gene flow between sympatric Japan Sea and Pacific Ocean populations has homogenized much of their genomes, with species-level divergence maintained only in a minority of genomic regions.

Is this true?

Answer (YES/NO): NO